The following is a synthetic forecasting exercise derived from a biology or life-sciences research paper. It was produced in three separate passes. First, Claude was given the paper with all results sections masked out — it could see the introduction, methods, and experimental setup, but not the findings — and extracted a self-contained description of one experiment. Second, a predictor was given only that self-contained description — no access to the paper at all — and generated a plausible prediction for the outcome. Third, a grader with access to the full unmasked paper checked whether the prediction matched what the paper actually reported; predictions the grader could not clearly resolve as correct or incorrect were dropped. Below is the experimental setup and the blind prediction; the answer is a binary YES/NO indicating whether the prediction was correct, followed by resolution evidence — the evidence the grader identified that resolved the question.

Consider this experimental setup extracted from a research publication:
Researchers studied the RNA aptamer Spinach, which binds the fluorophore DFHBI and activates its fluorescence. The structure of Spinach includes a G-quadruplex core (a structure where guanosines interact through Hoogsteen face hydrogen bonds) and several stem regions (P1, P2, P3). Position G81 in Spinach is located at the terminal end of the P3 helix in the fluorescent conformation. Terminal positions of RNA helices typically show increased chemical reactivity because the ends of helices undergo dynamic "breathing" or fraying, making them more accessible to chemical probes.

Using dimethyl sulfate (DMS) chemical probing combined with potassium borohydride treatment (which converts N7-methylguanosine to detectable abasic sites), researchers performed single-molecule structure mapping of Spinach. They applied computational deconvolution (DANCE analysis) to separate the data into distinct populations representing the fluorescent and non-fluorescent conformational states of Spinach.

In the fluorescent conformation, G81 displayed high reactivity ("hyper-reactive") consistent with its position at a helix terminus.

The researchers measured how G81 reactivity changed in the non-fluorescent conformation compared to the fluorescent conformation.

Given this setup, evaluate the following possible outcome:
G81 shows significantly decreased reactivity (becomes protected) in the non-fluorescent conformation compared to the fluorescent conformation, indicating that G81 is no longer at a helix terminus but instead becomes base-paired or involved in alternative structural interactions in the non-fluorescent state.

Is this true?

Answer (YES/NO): YES